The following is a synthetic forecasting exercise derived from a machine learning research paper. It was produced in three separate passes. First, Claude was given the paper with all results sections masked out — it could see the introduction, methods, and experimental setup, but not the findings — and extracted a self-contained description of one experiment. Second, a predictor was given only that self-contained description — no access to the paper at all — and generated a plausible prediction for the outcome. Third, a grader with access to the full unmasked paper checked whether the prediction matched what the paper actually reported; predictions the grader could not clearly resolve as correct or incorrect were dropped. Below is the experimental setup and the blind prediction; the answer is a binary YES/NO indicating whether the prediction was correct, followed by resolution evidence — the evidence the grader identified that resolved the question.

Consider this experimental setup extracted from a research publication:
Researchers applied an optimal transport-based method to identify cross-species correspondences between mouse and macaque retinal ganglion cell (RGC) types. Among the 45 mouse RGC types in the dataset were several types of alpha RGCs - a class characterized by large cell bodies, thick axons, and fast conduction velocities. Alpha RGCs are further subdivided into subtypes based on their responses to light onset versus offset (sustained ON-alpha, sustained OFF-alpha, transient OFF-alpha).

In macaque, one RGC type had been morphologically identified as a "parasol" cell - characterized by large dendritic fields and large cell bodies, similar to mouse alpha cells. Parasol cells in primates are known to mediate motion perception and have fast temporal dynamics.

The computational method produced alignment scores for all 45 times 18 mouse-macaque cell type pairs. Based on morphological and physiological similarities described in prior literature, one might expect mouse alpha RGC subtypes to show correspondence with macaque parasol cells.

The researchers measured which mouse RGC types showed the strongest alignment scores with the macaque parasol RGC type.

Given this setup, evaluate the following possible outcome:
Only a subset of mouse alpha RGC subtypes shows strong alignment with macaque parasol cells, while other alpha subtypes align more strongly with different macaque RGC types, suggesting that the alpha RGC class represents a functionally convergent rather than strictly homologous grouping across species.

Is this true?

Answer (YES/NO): YES